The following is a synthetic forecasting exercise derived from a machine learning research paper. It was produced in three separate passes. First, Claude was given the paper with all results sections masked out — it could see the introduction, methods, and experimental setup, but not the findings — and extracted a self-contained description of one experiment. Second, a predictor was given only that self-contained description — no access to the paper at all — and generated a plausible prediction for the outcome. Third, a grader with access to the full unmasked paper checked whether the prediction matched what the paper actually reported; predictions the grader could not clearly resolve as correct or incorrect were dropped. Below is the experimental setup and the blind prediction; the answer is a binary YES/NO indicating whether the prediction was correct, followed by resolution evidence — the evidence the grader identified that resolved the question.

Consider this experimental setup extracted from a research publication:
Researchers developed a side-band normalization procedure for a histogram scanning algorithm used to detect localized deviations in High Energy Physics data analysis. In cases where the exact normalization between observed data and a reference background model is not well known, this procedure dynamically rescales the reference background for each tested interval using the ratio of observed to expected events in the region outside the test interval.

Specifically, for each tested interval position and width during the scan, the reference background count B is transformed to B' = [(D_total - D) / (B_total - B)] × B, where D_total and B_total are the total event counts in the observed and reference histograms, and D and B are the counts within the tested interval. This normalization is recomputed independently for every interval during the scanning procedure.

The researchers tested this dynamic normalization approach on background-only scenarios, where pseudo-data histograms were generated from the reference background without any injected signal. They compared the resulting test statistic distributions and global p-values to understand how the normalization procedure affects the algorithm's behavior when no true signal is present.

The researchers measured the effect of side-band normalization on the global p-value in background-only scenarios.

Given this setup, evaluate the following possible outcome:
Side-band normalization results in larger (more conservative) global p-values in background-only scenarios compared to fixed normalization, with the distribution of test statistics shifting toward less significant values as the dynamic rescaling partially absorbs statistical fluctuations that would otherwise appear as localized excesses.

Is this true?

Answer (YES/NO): NO